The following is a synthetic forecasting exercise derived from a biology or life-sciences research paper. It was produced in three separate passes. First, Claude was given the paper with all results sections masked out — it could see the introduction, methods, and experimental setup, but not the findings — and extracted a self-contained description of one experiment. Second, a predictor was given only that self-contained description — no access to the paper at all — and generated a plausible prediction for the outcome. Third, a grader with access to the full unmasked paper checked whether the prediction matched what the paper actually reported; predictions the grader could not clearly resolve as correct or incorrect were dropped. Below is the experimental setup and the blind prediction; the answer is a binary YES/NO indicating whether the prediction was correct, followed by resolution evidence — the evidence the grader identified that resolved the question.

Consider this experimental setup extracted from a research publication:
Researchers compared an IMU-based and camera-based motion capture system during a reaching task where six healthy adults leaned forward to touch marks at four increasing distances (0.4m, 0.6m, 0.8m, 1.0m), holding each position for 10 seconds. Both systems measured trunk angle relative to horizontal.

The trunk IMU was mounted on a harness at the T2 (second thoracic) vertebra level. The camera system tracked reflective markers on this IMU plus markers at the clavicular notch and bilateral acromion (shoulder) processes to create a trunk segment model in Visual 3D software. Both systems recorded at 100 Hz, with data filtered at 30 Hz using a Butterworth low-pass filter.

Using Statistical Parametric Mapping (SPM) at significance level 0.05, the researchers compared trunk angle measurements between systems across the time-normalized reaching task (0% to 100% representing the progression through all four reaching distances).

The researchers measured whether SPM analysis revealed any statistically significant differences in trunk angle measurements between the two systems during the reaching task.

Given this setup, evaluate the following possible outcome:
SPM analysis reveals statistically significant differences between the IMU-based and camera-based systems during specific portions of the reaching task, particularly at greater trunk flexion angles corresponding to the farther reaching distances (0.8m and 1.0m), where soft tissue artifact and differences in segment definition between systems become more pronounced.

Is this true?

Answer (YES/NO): NO